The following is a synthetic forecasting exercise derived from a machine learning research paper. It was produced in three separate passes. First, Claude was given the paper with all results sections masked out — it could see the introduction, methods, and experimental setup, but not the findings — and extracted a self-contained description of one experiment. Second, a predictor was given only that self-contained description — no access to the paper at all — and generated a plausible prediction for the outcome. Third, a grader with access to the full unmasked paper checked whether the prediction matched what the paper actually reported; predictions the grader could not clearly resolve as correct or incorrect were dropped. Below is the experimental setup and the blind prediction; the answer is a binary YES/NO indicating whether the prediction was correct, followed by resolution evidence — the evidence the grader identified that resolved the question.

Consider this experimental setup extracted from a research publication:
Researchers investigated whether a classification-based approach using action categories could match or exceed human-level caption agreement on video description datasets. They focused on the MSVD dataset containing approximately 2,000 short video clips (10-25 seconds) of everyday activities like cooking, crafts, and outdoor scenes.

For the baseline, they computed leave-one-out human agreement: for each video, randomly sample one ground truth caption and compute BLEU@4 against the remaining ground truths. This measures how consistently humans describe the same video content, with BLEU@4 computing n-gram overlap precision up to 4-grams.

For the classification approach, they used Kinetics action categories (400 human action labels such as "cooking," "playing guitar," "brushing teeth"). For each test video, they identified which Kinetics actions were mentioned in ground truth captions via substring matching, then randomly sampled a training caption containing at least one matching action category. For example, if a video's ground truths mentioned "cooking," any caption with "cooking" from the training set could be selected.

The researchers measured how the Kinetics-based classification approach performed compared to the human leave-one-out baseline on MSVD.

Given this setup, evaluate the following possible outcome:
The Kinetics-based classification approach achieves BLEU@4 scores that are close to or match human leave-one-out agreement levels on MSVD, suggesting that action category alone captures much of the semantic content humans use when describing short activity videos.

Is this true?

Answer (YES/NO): YES